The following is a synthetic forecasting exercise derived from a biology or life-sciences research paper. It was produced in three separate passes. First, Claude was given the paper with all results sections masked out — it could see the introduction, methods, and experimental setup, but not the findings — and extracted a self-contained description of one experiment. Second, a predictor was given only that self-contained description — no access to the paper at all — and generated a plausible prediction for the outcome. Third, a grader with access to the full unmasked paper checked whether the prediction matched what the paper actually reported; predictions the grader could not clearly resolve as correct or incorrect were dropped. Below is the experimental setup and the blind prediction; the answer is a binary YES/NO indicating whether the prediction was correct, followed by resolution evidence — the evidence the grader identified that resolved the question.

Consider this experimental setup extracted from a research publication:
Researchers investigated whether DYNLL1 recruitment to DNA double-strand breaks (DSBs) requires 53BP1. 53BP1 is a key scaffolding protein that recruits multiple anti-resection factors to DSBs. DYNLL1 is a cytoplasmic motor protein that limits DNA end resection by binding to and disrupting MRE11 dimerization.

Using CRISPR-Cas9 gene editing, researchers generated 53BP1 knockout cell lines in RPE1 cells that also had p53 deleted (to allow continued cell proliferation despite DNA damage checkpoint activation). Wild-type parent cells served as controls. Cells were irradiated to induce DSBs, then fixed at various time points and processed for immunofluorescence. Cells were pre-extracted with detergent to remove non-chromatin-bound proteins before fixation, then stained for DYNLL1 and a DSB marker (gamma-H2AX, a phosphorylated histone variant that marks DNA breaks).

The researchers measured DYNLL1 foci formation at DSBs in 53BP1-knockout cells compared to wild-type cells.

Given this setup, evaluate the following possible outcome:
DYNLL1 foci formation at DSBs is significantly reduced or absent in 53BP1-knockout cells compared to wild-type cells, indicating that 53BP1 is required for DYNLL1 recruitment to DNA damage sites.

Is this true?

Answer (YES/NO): YES